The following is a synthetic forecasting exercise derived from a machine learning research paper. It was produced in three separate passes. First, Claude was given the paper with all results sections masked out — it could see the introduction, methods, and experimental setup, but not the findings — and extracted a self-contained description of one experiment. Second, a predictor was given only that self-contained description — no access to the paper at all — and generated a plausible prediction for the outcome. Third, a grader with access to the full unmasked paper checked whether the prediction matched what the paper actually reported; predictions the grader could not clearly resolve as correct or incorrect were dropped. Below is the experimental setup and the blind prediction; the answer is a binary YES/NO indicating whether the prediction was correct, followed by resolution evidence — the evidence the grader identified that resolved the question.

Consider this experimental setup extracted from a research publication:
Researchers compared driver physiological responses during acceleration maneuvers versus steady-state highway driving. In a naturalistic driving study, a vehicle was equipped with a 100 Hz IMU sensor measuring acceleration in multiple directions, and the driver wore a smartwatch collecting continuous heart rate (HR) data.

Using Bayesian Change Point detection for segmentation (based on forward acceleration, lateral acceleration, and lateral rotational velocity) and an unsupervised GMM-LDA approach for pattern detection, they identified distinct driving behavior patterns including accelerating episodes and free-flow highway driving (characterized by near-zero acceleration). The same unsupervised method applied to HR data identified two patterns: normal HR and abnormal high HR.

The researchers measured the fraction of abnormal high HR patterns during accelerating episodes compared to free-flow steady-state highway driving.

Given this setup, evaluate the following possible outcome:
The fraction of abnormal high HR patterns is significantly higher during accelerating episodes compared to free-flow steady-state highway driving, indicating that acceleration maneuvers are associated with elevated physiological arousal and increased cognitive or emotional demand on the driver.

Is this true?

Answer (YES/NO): YES